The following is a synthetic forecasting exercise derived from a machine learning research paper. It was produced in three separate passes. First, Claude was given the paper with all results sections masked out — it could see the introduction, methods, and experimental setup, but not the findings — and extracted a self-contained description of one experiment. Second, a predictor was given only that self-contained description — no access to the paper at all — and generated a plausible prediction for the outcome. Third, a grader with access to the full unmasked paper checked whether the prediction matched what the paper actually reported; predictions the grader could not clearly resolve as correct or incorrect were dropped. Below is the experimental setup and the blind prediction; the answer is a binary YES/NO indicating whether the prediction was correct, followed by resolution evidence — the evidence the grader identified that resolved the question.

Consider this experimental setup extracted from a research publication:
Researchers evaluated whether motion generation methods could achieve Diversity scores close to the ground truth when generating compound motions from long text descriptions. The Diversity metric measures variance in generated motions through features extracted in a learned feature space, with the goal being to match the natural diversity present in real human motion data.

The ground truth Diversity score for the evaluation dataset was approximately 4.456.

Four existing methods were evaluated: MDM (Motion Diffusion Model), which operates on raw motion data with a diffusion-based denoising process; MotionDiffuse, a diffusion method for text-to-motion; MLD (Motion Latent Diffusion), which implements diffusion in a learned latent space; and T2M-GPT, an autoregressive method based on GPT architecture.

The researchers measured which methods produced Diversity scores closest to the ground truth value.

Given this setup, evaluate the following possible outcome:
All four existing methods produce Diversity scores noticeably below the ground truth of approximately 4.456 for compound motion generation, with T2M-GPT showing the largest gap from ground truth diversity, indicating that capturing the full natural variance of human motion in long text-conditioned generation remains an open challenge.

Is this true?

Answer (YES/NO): NO